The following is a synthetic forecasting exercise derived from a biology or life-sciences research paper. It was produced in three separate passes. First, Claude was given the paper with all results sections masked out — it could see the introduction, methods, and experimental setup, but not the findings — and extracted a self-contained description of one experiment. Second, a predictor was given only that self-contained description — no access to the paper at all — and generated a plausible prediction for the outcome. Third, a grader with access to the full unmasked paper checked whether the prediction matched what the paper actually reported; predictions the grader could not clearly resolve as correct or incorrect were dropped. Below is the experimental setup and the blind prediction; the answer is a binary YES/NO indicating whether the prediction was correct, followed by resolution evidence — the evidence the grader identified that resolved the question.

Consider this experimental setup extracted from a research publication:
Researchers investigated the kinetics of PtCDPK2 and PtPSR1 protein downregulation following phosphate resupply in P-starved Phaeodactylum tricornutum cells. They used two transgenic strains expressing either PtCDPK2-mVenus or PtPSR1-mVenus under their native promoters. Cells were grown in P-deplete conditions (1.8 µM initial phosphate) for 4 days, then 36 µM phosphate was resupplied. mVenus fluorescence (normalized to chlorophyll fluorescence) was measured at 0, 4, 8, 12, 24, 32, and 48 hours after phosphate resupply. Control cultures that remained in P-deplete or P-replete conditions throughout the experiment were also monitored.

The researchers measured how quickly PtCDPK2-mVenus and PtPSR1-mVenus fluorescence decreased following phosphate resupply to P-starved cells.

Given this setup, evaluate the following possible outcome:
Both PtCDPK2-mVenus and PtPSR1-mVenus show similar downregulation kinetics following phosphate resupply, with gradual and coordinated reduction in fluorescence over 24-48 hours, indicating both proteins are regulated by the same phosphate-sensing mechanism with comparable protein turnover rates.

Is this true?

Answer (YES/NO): NO